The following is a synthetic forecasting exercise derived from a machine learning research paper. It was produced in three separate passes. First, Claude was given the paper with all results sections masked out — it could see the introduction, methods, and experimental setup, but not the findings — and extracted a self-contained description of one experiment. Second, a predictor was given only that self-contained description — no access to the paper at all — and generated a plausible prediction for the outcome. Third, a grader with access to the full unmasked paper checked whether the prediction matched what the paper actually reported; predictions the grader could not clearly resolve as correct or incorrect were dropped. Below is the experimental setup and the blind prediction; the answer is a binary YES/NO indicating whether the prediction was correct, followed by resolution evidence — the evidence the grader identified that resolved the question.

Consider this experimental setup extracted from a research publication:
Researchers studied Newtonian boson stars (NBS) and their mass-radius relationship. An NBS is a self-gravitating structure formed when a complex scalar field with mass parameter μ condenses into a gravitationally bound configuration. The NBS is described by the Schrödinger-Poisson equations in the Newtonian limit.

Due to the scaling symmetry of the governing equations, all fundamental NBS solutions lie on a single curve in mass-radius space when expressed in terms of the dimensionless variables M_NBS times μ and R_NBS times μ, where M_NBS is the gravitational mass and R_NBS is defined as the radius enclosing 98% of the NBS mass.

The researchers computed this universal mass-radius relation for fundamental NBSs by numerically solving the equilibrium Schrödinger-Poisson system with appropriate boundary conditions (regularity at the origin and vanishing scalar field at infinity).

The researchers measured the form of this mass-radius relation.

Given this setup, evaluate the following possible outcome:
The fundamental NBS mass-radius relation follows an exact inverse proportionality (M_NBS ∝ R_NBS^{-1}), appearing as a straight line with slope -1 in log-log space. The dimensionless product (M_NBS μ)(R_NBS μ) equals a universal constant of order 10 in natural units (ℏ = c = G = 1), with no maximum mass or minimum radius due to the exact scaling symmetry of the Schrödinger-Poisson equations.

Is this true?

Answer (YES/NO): YES